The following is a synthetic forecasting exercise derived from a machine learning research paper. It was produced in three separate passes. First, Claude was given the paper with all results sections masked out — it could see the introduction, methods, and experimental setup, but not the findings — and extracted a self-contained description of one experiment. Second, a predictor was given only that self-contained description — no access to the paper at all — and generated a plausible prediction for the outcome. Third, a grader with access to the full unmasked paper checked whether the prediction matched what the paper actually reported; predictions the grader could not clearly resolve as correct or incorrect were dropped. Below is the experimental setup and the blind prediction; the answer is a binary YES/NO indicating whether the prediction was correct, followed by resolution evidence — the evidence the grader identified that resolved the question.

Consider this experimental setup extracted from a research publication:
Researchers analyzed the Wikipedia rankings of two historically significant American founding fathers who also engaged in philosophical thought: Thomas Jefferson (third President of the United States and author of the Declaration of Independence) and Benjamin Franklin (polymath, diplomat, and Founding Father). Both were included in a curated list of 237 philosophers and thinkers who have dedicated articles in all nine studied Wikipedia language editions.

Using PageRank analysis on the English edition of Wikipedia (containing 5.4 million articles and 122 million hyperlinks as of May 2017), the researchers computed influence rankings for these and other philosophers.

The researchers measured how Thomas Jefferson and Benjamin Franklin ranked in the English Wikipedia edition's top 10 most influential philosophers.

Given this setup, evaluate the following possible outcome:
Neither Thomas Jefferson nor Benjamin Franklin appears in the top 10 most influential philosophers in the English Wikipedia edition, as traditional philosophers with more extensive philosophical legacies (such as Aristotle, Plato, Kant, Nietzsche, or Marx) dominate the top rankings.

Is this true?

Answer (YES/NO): NO